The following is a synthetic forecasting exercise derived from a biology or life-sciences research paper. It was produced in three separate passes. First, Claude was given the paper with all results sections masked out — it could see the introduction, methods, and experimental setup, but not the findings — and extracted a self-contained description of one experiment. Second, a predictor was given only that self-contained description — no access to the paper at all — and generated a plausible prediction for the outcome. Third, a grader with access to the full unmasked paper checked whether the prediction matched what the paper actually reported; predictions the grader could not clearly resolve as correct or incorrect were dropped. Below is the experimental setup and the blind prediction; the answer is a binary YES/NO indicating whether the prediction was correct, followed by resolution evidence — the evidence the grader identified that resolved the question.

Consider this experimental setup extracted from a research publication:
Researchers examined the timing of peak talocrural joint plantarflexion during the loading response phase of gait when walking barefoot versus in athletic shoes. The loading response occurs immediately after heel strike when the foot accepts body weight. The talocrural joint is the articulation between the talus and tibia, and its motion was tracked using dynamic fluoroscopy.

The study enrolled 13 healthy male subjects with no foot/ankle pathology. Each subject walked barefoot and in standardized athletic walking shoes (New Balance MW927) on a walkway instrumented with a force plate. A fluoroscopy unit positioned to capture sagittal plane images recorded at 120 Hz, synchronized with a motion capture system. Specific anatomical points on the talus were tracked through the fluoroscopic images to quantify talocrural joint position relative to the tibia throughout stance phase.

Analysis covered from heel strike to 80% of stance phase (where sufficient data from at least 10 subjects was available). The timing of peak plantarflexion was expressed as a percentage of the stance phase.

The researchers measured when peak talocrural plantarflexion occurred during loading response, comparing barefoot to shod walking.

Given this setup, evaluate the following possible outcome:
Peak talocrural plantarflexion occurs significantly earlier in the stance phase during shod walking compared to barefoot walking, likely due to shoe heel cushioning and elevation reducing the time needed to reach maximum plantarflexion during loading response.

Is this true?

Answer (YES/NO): NO